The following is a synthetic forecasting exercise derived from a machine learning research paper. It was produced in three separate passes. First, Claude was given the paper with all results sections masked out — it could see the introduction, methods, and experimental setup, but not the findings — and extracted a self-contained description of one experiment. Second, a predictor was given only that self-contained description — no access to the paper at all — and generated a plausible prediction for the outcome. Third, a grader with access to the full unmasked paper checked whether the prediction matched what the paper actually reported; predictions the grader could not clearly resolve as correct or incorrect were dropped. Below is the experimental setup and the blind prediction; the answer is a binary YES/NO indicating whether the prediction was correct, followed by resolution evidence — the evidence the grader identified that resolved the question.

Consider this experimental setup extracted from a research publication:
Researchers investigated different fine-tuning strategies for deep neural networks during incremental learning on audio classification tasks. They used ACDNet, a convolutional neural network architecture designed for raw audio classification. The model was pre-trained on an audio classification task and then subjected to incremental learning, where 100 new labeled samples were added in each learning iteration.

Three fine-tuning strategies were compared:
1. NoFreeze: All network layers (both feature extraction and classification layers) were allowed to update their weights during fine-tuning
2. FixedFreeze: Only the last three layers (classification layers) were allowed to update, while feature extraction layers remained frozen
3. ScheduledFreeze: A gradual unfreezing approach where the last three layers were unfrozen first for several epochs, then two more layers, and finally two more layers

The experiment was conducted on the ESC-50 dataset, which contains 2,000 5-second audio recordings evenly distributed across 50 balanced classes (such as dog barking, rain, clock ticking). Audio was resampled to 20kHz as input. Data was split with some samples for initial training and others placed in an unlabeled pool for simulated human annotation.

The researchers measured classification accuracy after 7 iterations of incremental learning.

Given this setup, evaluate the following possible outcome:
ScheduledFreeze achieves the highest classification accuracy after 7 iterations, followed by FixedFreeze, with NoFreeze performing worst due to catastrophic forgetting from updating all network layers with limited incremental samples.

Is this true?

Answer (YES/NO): NO